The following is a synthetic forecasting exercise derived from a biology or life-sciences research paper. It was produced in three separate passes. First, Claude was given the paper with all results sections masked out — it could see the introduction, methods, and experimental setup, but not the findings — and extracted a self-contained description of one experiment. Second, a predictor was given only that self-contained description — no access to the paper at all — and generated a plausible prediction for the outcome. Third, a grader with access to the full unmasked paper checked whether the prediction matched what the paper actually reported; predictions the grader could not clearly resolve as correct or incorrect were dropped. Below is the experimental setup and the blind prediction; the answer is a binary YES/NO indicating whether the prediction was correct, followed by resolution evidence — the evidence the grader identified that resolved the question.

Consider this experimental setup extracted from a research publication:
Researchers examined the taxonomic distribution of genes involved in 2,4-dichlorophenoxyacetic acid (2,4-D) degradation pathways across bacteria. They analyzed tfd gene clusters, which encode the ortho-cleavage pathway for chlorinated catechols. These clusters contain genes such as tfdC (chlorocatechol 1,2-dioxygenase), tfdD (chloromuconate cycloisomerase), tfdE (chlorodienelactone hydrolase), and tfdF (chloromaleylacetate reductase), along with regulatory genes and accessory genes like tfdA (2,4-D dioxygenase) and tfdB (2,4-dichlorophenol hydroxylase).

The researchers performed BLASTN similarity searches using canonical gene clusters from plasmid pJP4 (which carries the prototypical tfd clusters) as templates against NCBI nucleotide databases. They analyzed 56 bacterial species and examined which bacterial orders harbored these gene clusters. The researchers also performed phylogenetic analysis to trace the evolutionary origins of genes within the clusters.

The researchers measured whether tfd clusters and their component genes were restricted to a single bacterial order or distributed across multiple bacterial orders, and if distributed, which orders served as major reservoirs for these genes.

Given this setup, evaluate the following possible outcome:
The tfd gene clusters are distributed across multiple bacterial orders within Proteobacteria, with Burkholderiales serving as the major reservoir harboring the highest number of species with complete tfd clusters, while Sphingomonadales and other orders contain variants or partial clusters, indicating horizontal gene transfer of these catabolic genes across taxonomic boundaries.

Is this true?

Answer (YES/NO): YES